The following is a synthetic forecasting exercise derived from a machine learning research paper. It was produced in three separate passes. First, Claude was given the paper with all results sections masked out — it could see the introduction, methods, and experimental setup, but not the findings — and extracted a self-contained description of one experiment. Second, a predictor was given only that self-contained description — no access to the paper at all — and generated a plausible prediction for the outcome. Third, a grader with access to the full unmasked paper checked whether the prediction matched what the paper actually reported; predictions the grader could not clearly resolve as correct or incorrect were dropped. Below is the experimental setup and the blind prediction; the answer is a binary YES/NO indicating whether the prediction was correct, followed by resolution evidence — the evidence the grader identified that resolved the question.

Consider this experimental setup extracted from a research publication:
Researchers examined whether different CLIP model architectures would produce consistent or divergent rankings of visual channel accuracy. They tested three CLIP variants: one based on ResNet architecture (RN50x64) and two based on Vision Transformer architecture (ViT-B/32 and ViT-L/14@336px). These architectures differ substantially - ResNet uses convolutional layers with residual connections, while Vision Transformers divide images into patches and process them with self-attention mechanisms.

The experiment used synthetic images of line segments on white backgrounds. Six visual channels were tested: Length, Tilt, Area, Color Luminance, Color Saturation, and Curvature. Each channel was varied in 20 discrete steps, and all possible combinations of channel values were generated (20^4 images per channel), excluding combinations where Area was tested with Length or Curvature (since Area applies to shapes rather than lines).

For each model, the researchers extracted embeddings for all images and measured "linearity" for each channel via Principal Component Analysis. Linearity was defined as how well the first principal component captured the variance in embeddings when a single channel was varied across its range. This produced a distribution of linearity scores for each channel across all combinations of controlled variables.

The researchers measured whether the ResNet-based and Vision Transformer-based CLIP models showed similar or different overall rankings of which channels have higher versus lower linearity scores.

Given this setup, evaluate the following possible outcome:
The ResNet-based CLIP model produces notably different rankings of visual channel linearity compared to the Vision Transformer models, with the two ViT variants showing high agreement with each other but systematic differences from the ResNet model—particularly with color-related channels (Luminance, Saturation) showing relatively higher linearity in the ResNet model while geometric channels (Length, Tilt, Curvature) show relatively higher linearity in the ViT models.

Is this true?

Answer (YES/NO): NO